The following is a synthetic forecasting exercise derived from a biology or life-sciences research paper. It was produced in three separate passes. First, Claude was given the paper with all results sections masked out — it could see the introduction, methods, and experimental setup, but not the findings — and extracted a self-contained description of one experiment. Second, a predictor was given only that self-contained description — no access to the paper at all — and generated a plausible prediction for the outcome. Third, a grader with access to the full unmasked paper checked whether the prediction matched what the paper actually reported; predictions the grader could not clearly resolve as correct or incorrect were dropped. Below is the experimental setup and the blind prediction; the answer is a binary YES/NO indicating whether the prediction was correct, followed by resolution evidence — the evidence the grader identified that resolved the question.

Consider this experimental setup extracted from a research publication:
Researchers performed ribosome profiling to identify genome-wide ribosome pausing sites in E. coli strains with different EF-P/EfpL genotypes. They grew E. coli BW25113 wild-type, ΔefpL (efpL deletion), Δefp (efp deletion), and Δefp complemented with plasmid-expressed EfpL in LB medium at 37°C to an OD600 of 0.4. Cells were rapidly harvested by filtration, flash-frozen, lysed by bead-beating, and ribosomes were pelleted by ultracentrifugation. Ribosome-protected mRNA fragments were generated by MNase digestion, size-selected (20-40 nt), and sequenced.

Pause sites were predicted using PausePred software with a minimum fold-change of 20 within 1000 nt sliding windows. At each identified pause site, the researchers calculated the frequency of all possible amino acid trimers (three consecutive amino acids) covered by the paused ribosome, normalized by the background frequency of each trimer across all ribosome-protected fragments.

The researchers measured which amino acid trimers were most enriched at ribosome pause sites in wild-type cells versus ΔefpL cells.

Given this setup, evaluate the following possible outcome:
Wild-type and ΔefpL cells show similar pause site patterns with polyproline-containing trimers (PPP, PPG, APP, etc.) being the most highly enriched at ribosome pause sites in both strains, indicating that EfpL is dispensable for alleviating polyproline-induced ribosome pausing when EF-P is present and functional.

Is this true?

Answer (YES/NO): YES